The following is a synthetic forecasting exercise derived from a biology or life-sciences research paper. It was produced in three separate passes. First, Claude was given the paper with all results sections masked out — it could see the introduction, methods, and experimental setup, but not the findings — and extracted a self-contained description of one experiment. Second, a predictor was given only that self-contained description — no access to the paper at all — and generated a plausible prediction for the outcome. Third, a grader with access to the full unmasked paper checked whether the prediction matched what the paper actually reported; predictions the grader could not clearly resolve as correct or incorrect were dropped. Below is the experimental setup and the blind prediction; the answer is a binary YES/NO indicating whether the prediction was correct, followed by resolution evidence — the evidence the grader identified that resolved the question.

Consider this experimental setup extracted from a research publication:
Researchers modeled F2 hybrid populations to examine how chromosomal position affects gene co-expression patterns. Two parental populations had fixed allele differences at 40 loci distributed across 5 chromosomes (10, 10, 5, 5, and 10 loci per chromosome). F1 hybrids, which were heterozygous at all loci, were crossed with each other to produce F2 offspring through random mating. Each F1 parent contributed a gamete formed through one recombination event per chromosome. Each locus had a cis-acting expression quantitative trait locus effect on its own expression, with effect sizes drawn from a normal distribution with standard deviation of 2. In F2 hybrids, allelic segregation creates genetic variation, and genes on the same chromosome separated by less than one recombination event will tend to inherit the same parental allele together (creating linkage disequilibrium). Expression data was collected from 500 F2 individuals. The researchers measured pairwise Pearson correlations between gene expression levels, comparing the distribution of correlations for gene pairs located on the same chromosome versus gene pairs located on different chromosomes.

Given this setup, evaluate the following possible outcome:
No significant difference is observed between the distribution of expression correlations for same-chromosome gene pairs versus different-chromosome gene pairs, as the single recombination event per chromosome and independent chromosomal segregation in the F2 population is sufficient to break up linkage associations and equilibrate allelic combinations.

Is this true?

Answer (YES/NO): NO